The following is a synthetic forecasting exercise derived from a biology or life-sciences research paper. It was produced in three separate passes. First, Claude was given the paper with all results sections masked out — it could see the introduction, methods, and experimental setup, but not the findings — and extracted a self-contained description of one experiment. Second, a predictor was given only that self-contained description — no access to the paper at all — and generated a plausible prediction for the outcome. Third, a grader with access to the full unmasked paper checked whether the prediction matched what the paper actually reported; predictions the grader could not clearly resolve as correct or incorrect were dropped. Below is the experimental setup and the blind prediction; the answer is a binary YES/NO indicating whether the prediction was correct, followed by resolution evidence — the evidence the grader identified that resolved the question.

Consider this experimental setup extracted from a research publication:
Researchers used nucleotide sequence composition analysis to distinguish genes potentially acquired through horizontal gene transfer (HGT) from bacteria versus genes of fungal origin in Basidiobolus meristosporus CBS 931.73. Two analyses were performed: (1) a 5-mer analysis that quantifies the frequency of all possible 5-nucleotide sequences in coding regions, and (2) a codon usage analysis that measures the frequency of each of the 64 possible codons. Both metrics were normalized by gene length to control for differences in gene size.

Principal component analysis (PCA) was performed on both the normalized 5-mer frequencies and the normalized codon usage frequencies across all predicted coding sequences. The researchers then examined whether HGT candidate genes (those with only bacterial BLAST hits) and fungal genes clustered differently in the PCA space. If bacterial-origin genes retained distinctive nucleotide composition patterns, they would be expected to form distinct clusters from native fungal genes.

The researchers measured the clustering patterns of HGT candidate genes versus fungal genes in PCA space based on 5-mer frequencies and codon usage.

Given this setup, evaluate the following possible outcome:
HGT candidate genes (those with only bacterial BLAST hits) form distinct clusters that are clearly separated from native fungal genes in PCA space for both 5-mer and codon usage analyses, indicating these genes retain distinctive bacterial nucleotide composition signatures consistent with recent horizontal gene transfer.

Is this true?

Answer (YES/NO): NO